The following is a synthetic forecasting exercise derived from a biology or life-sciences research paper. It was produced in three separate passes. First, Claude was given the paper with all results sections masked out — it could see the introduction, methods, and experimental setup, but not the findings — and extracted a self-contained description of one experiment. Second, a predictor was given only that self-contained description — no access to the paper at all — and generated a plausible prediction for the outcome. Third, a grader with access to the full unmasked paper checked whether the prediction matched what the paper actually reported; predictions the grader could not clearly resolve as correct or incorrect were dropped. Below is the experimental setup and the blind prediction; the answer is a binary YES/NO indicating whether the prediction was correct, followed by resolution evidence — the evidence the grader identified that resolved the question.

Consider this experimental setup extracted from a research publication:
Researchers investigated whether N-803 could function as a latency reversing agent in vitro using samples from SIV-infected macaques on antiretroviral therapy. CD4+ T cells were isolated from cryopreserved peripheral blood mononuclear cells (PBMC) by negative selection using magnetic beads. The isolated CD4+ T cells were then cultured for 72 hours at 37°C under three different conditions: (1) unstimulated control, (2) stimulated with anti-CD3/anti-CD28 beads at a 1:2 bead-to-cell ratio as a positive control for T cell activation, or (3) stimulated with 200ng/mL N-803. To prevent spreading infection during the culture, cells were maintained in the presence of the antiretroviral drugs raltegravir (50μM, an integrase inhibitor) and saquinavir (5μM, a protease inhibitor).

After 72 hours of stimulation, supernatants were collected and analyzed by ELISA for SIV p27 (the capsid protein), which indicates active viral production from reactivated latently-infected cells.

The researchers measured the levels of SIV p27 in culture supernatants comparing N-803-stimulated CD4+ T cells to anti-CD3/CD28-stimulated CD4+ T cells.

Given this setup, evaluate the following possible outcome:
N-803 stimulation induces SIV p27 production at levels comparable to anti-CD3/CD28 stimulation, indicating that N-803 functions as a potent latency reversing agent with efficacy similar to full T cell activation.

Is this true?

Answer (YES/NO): NO